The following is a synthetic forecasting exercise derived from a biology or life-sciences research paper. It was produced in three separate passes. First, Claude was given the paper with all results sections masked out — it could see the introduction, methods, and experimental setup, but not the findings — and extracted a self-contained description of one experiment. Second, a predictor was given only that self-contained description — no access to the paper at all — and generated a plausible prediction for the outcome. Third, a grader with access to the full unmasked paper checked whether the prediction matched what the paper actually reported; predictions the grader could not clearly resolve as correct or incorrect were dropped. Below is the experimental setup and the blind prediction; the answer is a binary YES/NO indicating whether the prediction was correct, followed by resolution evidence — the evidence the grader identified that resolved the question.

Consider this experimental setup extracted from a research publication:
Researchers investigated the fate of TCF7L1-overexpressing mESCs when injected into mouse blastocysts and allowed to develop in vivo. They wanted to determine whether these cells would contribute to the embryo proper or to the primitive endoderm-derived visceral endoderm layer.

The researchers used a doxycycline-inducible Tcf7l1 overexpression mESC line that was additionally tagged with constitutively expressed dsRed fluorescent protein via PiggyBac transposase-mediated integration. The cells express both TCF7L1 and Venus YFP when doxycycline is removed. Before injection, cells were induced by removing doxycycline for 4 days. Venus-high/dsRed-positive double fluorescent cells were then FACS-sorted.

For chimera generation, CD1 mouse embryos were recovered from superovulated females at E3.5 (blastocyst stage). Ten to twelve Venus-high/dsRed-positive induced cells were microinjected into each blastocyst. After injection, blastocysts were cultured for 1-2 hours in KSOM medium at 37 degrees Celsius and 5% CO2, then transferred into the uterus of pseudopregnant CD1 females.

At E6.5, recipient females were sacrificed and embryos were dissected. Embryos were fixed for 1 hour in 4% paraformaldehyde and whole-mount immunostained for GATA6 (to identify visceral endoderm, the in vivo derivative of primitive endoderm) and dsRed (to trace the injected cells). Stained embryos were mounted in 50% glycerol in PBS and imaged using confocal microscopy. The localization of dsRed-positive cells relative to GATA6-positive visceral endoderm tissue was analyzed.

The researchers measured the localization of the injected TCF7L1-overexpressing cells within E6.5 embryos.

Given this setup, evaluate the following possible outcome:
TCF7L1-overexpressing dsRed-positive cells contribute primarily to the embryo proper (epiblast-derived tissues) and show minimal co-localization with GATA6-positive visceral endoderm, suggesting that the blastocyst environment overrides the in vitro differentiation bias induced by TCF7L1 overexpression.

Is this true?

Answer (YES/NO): NO